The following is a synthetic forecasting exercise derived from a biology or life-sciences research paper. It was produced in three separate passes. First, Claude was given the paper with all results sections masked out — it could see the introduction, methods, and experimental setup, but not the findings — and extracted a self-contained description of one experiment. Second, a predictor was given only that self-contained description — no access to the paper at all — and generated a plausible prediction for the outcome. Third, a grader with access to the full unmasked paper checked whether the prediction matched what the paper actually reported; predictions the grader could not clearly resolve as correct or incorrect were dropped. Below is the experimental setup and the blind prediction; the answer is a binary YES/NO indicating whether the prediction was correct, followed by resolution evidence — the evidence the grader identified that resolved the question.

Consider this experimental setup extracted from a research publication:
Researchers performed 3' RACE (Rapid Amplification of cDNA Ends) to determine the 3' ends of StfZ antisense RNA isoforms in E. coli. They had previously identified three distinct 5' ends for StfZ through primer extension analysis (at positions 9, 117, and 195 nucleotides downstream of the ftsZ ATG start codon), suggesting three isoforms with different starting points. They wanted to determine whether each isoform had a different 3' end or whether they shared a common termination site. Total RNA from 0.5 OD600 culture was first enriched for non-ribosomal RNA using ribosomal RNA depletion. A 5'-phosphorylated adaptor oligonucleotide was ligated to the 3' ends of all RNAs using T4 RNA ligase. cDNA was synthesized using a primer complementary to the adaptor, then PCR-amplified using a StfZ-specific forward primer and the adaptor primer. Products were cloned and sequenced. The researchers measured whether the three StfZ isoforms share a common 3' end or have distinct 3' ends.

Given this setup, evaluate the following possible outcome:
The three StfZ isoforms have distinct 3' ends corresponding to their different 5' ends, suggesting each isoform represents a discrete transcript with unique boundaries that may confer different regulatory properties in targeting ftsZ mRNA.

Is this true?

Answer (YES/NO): NO